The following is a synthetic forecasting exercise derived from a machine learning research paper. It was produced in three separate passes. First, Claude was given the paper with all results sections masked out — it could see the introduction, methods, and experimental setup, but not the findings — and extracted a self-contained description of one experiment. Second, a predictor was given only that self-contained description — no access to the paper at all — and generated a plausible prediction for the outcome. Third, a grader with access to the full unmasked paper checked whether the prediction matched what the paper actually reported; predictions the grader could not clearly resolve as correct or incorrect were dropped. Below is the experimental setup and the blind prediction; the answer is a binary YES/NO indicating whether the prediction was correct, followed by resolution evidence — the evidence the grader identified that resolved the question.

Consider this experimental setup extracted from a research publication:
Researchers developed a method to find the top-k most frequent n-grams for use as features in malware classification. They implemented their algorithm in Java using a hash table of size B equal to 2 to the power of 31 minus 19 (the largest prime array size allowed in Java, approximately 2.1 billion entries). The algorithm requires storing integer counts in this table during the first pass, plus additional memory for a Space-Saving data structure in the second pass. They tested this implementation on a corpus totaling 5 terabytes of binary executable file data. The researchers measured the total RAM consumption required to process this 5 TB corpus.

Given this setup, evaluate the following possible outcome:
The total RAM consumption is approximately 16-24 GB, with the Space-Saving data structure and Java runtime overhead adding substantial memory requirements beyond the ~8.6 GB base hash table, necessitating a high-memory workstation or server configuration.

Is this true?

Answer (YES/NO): NO